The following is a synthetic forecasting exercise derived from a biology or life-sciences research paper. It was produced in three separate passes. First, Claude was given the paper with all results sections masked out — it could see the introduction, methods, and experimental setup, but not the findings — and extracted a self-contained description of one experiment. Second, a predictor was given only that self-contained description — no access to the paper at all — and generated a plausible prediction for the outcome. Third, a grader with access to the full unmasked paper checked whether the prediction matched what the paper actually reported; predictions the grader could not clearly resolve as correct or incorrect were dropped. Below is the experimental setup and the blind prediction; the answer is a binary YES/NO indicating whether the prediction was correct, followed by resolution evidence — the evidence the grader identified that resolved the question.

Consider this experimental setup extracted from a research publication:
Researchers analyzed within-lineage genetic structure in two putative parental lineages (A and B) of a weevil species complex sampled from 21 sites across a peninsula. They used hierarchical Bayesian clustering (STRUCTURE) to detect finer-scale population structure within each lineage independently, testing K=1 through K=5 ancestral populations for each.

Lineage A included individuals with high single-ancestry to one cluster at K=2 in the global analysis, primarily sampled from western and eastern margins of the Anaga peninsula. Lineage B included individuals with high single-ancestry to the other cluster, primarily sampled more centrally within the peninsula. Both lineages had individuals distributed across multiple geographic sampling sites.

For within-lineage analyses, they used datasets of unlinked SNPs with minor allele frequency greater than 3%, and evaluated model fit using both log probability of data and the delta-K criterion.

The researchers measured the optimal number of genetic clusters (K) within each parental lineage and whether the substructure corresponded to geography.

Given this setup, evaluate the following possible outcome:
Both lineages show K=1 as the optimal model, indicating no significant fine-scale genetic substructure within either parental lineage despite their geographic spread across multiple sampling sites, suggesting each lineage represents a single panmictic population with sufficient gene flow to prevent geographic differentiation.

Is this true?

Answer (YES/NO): NO